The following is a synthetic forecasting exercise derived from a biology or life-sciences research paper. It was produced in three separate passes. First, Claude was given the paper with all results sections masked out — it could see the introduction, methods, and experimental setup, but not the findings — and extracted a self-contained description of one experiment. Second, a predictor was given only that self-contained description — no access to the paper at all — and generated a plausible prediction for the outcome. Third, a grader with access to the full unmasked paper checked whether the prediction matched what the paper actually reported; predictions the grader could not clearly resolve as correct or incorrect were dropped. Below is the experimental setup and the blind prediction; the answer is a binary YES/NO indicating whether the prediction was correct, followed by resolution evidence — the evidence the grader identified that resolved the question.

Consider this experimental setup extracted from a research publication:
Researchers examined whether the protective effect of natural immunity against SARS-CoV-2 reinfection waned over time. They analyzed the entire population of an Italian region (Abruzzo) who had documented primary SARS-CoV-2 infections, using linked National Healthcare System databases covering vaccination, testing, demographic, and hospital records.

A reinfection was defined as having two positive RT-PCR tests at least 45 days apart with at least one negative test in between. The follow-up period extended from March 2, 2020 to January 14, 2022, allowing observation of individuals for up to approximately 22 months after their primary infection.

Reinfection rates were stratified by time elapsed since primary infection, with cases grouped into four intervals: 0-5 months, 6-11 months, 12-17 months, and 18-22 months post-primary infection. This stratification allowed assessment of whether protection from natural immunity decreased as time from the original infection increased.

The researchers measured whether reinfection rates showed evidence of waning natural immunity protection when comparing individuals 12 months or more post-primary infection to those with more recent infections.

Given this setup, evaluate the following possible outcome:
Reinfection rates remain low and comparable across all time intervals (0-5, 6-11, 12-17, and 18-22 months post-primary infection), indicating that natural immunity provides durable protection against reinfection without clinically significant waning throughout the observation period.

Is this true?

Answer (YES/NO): YES